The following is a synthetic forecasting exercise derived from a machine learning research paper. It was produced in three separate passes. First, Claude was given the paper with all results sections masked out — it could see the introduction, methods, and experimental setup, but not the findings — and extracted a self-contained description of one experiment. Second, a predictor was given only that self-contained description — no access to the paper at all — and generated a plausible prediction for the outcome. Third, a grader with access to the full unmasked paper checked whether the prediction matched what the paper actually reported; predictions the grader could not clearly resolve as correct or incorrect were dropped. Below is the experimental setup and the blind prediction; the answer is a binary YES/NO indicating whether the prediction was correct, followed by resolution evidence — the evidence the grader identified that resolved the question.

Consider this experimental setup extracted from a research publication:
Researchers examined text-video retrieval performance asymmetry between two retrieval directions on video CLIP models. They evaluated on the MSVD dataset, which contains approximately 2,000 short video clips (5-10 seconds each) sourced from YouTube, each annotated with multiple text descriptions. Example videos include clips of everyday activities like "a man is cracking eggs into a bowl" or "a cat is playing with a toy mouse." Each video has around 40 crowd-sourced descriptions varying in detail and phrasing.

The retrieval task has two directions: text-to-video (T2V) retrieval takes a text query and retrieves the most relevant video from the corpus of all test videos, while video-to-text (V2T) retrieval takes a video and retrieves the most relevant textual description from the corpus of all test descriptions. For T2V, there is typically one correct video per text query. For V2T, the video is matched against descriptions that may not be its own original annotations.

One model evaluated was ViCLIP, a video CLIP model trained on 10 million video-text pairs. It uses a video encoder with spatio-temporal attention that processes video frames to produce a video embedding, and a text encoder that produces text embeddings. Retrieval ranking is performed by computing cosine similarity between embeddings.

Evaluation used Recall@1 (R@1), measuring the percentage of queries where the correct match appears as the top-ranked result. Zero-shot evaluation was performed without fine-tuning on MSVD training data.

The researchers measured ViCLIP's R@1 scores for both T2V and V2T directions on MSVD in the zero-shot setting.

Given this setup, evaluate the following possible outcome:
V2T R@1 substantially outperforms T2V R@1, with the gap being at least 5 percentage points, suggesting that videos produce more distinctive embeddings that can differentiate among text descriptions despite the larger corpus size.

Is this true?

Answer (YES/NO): YES